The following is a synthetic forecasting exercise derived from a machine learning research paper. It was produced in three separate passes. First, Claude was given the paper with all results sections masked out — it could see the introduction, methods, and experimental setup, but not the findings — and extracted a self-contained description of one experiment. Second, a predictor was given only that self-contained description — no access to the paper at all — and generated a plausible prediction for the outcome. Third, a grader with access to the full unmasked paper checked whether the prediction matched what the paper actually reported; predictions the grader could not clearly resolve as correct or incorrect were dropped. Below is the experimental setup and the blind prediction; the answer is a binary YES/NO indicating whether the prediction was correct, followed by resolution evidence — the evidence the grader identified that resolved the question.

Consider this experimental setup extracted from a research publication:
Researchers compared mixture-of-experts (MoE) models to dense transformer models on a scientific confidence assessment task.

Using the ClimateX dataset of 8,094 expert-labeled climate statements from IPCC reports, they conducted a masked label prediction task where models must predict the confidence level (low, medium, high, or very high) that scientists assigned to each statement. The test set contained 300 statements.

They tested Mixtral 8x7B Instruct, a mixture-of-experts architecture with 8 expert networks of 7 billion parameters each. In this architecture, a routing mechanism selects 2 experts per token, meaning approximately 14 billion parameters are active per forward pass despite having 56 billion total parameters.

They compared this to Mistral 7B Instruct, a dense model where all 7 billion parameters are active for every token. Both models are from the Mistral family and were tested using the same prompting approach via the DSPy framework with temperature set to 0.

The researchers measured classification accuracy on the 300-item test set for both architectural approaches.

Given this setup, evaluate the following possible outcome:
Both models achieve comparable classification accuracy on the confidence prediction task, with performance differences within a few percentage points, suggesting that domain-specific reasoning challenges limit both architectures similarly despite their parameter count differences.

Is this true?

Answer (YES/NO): YES